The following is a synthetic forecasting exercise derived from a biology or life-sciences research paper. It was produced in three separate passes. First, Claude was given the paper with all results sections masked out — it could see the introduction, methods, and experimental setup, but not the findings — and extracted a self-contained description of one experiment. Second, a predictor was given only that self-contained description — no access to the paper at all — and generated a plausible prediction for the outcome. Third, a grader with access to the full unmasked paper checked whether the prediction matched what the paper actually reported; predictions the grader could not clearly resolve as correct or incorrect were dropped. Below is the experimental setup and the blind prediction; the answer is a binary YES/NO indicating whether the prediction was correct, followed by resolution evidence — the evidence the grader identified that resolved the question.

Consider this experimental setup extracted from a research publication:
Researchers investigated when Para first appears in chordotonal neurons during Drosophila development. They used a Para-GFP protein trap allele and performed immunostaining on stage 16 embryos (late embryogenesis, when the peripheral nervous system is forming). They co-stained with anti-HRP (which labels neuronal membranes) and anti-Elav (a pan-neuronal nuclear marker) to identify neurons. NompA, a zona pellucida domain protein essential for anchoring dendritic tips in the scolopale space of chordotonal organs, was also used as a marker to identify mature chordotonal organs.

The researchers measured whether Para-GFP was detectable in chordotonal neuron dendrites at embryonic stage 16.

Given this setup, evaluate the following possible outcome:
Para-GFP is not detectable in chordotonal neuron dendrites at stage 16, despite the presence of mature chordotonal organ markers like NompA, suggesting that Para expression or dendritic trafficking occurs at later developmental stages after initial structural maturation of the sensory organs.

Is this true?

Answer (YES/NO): NO